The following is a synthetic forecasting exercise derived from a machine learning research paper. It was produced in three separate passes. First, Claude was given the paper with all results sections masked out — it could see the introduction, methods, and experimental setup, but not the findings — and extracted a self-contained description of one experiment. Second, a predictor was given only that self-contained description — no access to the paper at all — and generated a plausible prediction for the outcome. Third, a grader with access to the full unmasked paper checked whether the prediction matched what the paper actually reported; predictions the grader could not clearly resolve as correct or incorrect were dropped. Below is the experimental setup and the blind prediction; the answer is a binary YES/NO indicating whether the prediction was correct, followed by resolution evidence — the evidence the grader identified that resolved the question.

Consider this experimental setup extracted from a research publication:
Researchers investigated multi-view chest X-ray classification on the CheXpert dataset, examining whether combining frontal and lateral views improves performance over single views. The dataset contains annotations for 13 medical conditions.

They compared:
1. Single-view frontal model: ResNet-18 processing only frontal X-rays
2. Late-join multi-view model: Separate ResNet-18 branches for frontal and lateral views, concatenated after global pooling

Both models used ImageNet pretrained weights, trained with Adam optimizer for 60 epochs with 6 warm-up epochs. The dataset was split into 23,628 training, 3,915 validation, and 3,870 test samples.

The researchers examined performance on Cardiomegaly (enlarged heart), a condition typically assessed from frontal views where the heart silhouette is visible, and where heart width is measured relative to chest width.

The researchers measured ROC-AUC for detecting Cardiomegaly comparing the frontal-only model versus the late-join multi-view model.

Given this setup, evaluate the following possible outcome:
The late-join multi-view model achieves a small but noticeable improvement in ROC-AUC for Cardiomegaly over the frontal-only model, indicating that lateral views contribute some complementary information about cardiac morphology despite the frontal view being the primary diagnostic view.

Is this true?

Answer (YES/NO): NO